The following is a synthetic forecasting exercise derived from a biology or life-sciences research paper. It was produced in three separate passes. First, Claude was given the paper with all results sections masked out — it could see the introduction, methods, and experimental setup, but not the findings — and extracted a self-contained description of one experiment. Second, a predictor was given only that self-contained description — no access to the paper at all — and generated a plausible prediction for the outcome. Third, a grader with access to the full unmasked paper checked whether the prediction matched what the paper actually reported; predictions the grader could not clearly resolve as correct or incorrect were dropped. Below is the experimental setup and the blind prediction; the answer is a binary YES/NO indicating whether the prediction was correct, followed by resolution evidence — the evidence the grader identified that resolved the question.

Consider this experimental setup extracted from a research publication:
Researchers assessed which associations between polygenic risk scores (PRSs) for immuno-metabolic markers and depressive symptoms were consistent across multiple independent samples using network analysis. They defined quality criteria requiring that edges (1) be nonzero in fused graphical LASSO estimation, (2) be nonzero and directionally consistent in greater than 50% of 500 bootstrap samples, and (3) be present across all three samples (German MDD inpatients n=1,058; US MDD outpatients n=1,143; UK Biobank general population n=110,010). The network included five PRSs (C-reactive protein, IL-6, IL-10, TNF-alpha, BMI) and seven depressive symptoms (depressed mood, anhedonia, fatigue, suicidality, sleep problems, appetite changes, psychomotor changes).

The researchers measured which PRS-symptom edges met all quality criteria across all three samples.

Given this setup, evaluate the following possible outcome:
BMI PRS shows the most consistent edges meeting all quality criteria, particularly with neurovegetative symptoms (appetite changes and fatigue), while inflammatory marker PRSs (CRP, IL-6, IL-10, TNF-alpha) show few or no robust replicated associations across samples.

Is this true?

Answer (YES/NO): NO